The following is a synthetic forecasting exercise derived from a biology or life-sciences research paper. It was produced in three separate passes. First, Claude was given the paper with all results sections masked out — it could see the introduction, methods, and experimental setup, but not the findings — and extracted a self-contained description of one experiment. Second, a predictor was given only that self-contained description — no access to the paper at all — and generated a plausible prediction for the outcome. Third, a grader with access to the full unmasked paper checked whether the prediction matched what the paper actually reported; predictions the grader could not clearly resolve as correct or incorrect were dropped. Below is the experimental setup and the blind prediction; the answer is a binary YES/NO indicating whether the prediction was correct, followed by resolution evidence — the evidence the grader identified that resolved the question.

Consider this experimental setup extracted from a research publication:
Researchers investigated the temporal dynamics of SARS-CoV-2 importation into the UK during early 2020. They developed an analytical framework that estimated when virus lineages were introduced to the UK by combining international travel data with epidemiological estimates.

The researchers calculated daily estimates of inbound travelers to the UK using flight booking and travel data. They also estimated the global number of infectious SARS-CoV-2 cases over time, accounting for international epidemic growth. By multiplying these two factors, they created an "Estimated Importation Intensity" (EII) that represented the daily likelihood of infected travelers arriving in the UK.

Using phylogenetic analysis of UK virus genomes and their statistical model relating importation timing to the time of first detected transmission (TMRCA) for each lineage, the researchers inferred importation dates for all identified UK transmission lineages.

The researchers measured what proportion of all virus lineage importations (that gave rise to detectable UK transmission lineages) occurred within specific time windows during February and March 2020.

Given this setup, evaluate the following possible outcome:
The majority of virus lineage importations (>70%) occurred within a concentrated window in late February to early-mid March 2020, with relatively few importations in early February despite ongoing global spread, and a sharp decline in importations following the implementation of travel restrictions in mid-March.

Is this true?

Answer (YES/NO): NO